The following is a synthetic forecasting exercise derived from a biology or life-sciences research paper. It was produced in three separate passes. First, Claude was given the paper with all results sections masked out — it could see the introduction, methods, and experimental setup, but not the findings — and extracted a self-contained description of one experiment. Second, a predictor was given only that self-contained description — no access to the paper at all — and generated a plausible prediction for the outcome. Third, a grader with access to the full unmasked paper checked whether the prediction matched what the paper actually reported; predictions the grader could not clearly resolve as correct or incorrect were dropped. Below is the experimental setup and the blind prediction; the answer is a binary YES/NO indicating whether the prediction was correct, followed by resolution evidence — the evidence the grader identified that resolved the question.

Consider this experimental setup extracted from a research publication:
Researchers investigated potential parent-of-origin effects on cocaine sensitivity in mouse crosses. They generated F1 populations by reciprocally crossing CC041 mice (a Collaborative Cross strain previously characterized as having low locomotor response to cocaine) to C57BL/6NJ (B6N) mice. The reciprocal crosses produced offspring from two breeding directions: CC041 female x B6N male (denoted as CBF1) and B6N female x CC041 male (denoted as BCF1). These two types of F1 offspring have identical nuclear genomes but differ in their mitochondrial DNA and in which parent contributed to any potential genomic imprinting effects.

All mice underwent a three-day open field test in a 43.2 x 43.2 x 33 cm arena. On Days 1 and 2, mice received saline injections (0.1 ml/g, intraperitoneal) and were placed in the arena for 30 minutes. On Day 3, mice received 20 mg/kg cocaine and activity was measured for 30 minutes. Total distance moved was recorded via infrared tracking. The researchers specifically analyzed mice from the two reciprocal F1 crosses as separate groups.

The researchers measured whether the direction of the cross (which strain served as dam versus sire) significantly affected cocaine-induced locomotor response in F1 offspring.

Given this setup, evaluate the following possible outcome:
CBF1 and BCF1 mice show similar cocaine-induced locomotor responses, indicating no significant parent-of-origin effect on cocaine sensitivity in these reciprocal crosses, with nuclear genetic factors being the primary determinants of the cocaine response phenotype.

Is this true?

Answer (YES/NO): YES